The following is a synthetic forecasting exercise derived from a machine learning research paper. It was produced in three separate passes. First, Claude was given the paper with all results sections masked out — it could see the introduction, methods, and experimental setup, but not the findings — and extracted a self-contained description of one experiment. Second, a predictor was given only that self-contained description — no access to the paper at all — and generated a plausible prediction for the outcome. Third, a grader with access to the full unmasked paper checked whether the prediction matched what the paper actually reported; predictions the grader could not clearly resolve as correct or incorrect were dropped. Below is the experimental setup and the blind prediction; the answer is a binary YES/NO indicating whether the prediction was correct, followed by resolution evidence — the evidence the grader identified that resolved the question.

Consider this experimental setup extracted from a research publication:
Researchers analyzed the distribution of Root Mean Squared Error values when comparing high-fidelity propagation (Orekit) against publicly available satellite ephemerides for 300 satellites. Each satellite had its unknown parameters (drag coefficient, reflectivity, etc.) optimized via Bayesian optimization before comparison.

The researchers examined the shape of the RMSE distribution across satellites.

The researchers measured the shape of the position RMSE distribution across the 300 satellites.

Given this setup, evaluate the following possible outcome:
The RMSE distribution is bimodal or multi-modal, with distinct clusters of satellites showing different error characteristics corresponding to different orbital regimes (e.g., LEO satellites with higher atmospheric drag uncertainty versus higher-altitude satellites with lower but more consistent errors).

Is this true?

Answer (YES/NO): NO